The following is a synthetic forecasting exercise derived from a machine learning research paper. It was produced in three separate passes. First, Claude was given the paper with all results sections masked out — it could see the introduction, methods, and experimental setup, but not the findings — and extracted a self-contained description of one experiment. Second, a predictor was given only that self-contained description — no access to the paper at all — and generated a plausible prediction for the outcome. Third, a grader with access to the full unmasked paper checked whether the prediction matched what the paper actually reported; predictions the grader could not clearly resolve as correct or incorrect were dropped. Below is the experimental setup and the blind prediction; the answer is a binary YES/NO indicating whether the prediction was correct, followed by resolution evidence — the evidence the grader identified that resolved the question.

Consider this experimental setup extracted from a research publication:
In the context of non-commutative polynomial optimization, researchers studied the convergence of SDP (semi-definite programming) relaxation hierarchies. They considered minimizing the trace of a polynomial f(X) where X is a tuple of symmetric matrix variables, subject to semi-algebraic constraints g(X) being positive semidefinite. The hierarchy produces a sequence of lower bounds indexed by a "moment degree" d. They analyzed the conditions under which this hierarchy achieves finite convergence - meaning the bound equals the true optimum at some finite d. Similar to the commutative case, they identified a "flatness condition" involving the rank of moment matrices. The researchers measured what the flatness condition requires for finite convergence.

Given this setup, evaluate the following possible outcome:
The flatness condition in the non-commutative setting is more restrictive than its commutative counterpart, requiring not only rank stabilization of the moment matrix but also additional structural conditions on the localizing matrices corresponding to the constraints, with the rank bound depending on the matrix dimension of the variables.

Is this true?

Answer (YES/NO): NO